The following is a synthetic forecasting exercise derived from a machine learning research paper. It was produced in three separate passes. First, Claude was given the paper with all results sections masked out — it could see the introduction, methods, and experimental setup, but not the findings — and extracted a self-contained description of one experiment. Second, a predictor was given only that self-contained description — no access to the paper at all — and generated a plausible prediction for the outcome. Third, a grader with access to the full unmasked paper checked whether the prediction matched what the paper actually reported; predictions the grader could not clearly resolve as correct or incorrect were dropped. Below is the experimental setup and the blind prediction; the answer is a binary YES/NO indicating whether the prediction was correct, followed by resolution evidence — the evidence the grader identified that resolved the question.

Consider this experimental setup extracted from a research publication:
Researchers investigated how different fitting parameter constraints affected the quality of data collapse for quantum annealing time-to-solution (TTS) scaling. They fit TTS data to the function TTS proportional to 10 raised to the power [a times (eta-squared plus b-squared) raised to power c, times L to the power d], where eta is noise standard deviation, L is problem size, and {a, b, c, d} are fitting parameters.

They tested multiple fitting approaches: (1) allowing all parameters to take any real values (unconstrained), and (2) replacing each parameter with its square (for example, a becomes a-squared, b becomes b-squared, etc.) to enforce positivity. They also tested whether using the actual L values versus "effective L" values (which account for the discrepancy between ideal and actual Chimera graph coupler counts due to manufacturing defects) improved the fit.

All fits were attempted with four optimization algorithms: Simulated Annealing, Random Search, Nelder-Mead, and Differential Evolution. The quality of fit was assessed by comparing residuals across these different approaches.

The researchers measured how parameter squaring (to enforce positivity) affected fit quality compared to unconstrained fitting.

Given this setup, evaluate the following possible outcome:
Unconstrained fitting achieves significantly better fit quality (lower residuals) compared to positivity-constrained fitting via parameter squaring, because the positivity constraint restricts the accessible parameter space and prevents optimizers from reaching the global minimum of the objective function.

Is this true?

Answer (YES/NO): NO